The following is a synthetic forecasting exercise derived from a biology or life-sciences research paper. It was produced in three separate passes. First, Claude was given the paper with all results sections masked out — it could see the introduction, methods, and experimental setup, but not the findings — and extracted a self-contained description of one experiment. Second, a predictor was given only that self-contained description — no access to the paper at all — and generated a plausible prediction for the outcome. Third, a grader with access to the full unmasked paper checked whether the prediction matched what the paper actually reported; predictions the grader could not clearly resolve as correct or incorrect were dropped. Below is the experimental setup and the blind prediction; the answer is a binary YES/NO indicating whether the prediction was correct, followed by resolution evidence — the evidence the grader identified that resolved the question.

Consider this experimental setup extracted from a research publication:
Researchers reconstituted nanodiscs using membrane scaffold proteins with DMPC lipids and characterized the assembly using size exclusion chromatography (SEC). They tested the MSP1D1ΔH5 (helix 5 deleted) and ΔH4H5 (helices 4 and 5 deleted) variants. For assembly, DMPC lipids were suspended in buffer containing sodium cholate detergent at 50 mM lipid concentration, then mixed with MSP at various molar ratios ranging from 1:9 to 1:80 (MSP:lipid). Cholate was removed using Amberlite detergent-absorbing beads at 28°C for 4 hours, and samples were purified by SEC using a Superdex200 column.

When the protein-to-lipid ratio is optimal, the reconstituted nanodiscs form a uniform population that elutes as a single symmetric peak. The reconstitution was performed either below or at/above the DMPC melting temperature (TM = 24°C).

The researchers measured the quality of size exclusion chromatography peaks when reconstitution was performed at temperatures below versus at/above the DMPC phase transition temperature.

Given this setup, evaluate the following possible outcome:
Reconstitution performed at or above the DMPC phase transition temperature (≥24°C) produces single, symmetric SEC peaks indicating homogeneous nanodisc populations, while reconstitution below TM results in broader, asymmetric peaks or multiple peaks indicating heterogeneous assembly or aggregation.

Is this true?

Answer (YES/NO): NO